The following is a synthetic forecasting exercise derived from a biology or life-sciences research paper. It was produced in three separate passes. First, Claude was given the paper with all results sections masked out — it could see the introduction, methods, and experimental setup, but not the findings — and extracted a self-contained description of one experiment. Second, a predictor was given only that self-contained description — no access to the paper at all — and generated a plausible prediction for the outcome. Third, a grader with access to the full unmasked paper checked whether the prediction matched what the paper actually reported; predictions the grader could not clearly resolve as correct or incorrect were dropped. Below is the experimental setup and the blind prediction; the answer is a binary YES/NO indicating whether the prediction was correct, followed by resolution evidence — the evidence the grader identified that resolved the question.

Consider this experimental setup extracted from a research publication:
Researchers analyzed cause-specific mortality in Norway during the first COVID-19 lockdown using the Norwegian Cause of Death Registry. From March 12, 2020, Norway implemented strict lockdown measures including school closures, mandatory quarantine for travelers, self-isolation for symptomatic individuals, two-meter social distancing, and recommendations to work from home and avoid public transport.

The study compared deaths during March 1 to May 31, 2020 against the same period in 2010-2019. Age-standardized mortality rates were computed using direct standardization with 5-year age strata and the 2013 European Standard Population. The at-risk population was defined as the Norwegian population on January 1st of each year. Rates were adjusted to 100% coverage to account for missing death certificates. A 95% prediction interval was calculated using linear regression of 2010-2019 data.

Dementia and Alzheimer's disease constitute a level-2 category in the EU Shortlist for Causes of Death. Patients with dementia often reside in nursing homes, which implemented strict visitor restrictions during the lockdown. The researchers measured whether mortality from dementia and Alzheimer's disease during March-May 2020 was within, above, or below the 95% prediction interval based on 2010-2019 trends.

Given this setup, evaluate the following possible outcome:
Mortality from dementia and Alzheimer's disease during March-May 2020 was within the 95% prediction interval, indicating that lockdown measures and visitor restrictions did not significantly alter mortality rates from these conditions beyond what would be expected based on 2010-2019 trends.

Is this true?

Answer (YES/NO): NO